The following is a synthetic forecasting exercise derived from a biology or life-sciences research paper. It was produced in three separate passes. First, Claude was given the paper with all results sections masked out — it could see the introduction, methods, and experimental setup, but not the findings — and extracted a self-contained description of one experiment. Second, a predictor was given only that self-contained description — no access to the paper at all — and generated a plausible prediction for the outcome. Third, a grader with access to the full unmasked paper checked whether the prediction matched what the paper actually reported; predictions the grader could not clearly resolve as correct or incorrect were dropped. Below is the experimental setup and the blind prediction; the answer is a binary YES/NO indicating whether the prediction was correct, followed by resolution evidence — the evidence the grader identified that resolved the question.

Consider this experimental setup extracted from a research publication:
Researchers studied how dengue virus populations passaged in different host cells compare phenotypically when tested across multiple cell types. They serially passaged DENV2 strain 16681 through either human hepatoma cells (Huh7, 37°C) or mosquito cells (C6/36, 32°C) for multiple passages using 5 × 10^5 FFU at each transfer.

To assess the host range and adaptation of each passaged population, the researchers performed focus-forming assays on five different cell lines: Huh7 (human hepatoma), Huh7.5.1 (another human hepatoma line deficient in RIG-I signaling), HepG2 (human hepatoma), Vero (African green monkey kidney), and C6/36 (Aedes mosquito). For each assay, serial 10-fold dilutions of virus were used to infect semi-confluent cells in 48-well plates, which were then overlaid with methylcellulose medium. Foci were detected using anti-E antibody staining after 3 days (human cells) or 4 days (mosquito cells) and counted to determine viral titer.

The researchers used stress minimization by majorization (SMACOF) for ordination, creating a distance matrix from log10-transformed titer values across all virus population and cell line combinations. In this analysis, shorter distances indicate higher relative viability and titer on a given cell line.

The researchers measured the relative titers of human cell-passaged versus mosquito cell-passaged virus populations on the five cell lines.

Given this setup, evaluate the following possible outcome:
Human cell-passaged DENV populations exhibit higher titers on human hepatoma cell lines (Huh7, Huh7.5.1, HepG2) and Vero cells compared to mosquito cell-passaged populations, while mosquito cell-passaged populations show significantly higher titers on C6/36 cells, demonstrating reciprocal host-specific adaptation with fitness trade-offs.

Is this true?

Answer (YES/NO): YES